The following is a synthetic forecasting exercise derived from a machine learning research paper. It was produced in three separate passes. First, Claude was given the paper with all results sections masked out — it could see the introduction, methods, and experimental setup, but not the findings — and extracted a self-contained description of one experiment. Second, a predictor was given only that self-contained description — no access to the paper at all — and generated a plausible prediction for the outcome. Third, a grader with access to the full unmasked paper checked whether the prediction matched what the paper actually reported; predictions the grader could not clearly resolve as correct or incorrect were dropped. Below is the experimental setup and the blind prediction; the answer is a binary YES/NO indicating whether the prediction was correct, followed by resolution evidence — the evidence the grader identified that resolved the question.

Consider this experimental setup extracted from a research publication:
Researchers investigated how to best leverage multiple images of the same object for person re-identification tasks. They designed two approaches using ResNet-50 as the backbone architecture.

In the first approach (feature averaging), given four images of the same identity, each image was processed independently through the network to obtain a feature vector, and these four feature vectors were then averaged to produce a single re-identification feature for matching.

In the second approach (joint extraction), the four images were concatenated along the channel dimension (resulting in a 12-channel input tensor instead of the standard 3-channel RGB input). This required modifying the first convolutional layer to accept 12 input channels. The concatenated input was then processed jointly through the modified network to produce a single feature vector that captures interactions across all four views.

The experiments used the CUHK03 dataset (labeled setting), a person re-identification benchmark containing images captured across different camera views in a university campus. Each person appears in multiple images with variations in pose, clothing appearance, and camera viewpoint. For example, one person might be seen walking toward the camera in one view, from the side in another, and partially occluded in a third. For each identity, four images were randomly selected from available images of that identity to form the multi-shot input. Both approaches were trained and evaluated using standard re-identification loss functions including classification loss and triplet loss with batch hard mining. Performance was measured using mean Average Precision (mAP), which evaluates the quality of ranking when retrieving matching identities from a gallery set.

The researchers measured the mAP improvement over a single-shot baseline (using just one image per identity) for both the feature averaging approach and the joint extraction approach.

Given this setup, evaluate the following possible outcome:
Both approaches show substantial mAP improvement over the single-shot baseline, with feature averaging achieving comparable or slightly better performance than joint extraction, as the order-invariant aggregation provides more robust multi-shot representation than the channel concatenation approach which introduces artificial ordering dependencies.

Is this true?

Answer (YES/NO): NO